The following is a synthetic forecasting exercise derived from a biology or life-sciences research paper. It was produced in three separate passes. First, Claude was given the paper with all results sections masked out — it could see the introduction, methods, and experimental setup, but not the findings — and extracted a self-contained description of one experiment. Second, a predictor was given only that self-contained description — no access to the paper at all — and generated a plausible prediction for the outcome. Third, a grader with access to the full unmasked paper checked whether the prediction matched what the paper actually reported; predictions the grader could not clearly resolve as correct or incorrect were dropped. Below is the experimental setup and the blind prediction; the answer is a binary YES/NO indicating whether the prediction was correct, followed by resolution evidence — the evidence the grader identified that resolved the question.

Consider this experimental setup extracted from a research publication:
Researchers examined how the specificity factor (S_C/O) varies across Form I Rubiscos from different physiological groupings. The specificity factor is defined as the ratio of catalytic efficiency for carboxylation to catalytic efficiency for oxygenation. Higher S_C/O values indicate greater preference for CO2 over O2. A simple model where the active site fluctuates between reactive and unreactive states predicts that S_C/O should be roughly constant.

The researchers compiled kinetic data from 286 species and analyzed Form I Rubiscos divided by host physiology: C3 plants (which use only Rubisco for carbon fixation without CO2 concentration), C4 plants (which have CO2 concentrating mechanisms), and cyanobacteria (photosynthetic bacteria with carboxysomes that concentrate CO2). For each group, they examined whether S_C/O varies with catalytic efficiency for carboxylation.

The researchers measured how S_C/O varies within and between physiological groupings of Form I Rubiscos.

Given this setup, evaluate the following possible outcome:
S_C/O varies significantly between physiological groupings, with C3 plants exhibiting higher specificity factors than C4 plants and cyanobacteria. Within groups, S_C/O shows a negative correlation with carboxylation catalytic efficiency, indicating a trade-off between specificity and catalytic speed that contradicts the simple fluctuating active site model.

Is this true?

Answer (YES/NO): NO